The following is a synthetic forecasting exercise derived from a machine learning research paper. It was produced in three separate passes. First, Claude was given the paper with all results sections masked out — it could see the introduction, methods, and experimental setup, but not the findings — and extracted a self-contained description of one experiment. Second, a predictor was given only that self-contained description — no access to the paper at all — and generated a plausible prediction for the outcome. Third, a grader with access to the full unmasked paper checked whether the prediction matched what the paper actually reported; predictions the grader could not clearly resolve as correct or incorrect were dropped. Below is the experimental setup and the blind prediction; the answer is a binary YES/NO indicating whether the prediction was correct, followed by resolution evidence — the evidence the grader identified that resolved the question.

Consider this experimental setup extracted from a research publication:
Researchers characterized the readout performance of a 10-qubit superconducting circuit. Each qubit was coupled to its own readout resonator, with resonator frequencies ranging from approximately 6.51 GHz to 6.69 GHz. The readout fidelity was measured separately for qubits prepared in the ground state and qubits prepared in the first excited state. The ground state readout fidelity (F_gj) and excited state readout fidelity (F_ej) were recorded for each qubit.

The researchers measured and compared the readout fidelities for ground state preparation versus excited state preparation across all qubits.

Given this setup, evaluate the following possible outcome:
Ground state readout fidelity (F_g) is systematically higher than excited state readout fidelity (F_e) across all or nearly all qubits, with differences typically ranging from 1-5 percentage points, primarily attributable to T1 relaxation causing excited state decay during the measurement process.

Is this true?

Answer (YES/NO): NO